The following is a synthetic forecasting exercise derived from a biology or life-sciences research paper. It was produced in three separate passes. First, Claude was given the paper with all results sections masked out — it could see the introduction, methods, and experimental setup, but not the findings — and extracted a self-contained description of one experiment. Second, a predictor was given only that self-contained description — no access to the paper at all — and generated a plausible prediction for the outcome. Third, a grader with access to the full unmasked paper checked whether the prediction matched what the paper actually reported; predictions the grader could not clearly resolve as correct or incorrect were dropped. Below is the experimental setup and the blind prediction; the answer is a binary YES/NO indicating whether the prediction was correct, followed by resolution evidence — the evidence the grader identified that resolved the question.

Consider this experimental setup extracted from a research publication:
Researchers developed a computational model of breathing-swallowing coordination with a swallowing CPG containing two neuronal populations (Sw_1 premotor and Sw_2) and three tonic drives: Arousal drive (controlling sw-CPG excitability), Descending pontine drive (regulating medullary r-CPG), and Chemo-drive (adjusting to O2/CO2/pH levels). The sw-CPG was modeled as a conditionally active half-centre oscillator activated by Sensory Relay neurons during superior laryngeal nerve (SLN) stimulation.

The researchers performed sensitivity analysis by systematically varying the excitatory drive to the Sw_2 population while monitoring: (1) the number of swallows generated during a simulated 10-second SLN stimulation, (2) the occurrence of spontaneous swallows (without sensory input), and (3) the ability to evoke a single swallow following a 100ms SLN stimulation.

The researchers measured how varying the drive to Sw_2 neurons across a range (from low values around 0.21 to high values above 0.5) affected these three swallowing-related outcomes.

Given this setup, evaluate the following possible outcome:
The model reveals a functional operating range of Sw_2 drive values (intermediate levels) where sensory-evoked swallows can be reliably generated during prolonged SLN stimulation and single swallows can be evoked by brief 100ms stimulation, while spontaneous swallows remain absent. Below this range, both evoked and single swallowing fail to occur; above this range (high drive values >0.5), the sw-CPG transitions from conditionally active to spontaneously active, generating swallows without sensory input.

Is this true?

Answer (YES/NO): NO